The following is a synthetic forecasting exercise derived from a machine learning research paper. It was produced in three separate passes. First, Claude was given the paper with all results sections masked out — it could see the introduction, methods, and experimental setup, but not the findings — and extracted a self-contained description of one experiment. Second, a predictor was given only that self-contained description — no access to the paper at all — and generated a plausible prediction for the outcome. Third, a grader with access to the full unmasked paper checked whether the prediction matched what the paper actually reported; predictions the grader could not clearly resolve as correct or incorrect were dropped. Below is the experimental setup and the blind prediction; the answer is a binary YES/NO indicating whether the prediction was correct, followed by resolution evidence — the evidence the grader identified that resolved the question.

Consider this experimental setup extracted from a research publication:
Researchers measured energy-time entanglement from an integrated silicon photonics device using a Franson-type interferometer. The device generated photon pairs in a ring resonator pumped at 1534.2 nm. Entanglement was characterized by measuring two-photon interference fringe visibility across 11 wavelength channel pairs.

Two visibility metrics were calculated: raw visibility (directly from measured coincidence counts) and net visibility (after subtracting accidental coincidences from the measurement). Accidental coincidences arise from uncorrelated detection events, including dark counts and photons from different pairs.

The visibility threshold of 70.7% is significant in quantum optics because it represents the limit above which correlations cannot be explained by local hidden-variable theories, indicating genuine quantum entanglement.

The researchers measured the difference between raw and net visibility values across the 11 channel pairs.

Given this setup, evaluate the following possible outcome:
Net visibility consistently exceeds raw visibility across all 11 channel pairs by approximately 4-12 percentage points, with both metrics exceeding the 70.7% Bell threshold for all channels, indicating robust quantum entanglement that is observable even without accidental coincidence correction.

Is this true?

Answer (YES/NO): NO